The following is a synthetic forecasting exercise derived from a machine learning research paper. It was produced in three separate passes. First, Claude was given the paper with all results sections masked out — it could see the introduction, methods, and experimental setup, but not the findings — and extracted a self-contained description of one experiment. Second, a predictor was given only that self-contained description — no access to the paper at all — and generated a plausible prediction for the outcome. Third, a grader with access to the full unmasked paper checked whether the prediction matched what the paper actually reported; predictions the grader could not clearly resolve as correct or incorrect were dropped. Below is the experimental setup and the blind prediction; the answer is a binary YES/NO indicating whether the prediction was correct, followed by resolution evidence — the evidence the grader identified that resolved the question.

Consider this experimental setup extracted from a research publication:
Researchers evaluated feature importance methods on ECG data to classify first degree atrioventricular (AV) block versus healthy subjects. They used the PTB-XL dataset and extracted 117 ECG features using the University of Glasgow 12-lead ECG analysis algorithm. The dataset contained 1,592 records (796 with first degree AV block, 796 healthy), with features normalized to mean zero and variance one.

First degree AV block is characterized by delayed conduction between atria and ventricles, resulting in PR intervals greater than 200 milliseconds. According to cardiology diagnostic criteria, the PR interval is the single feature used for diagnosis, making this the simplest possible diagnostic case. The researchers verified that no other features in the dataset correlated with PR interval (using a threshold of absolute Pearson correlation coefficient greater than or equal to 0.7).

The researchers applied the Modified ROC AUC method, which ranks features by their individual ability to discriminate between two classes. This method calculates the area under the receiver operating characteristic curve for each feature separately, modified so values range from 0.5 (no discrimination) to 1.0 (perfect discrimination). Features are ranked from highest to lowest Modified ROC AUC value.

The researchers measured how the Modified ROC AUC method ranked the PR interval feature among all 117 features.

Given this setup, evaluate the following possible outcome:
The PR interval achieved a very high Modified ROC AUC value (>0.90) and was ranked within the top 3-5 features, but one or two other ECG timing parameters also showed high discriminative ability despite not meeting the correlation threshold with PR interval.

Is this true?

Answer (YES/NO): NO